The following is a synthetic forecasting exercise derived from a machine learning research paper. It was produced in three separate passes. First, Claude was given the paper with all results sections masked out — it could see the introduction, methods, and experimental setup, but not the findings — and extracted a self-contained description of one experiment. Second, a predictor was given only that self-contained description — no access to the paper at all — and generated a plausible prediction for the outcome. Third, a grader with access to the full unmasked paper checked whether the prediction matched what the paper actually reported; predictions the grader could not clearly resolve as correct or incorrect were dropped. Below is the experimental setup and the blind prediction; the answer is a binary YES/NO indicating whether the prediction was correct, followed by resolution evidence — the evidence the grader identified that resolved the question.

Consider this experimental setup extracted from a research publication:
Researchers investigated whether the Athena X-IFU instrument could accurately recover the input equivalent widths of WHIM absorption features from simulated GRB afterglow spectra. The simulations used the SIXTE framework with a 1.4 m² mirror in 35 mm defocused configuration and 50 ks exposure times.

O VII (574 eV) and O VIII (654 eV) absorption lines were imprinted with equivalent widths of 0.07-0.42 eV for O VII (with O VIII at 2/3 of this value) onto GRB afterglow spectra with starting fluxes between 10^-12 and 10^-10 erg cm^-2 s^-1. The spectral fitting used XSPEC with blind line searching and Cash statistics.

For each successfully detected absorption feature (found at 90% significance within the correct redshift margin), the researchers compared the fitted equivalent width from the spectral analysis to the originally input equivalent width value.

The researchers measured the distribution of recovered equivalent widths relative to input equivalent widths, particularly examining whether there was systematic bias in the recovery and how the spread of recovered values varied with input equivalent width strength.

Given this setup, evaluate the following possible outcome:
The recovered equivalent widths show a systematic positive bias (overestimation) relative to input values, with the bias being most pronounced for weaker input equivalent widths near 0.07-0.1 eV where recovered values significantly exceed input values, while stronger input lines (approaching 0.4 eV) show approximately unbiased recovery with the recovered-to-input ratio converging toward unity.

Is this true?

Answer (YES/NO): YES